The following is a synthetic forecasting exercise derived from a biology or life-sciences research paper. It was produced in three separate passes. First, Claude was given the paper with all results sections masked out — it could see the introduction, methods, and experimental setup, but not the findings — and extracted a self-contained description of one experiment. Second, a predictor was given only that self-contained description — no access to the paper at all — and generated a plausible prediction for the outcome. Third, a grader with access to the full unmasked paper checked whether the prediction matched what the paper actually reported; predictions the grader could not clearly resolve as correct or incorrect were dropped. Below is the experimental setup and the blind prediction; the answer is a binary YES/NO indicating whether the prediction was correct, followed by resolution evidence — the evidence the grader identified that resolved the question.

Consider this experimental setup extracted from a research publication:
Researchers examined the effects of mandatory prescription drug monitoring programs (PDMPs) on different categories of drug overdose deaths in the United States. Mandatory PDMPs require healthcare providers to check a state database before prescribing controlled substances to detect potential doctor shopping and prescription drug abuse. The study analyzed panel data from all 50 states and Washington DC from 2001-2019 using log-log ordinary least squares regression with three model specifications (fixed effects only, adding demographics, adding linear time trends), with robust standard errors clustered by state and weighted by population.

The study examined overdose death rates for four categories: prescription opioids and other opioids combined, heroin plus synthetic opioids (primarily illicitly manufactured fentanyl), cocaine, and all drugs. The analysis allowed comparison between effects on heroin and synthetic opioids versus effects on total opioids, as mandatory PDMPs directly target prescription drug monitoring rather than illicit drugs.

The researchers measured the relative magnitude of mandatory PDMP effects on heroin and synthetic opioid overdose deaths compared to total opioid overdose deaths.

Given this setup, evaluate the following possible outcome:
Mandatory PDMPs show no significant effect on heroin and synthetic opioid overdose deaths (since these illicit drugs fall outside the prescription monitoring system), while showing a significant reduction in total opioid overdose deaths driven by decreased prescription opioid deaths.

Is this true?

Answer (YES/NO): NO